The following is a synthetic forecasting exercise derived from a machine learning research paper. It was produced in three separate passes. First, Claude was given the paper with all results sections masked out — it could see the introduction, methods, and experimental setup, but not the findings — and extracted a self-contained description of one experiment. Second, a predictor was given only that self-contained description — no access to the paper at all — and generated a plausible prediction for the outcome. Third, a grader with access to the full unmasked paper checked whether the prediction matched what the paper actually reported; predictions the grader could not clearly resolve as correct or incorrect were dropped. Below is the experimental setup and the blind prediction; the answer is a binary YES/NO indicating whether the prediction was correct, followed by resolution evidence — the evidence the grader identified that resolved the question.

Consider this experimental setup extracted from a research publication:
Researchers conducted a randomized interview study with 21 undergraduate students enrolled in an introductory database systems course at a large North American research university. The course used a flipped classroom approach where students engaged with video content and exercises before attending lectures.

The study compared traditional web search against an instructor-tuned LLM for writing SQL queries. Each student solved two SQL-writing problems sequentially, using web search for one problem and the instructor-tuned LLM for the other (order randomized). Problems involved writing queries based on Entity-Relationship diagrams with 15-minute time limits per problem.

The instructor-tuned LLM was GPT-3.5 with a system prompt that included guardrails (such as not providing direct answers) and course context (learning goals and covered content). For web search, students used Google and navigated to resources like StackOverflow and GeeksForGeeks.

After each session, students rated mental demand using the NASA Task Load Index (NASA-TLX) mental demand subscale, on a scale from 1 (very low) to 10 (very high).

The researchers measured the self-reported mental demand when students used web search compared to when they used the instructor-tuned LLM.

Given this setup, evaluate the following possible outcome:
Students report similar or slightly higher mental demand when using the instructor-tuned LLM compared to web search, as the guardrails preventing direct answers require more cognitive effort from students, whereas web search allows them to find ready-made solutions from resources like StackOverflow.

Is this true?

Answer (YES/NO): NO